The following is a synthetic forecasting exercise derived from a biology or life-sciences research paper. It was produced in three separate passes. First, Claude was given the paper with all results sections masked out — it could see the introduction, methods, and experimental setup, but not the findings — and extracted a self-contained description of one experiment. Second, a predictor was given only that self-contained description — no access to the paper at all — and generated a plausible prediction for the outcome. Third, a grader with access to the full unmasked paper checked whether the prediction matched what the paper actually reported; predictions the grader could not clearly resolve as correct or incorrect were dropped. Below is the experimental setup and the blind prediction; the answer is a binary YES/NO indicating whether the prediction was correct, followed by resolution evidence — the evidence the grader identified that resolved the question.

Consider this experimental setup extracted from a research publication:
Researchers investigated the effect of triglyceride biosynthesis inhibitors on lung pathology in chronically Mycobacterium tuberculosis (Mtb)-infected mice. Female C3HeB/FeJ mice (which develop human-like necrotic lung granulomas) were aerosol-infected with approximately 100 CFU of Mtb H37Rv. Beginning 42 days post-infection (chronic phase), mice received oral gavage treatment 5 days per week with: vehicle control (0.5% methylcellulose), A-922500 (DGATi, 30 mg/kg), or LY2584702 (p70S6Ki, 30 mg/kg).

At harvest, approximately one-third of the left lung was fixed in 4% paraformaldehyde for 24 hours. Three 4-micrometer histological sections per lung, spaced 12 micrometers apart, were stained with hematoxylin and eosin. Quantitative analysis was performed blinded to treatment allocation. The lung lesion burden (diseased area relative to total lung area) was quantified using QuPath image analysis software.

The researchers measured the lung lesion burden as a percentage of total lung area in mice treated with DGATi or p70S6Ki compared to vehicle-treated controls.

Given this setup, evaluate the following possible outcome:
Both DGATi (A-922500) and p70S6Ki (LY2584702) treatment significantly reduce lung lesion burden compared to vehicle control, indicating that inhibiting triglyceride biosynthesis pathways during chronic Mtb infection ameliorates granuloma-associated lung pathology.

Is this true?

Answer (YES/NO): NO